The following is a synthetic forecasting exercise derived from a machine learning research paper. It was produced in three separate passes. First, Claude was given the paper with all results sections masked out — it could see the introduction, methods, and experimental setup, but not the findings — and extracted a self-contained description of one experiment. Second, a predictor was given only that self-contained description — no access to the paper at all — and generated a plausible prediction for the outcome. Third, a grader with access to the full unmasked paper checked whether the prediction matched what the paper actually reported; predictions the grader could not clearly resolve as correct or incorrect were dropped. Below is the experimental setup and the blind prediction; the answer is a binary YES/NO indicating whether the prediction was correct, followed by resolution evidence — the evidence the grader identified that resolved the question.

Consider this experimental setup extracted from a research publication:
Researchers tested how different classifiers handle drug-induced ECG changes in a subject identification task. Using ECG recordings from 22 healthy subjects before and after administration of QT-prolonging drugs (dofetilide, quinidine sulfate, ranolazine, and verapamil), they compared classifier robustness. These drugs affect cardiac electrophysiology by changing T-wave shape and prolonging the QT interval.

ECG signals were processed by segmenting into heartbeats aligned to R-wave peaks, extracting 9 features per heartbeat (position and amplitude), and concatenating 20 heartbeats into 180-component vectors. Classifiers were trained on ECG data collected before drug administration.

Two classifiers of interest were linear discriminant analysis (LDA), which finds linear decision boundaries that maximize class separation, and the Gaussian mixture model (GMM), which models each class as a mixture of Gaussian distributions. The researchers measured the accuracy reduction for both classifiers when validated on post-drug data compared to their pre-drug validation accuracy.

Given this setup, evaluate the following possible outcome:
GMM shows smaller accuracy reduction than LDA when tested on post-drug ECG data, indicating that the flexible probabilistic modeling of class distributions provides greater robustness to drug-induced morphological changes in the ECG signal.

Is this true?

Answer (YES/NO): NO